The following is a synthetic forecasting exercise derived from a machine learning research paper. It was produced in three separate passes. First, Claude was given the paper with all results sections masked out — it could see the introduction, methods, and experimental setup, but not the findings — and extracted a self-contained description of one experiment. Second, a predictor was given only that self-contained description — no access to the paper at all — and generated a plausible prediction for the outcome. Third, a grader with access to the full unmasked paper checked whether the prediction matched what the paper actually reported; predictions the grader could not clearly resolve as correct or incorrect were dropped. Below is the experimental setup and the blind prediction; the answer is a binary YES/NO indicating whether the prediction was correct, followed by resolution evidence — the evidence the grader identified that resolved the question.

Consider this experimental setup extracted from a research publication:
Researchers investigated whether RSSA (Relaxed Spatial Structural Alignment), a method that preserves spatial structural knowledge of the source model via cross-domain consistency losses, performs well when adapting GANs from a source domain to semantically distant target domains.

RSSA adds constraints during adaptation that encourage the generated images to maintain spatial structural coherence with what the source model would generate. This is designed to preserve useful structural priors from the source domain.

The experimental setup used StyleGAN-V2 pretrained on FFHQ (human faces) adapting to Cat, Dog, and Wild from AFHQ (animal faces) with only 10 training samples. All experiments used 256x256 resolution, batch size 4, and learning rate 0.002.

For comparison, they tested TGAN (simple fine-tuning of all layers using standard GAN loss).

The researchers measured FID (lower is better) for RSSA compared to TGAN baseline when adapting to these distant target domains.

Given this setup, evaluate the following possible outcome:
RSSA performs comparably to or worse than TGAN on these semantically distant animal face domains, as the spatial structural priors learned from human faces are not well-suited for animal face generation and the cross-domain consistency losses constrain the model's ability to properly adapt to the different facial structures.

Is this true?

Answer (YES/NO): YES